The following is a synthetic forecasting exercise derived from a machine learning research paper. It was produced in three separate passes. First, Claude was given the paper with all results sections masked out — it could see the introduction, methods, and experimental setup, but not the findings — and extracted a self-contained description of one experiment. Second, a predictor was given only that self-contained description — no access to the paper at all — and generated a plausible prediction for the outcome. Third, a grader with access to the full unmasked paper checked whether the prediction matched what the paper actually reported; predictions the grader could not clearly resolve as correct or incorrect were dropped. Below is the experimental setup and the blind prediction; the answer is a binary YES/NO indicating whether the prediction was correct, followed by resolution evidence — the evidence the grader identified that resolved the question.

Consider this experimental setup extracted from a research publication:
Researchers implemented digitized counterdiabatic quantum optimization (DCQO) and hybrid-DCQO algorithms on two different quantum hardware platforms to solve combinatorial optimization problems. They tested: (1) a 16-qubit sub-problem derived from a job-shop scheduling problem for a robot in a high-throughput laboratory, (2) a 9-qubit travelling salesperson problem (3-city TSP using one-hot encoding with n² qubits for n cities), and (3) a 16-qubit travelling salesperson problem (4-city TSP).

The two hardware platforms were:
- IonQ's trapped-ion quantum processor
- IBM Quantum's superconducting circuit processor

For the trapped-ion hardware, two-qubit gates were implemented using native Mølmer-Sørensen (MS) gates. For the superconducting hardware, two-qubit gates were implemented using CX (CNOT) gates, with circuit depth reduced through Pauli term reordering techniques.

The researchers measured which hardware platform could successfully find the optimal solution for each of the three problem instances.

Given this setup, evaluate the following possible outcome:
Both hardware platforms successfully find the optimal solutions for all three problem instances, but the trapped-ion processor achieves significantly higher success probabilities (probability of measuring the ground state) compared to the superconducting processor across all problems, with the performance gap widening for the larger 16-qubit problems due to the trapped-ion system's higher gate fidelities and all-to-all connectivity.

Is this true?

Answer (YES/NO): NO